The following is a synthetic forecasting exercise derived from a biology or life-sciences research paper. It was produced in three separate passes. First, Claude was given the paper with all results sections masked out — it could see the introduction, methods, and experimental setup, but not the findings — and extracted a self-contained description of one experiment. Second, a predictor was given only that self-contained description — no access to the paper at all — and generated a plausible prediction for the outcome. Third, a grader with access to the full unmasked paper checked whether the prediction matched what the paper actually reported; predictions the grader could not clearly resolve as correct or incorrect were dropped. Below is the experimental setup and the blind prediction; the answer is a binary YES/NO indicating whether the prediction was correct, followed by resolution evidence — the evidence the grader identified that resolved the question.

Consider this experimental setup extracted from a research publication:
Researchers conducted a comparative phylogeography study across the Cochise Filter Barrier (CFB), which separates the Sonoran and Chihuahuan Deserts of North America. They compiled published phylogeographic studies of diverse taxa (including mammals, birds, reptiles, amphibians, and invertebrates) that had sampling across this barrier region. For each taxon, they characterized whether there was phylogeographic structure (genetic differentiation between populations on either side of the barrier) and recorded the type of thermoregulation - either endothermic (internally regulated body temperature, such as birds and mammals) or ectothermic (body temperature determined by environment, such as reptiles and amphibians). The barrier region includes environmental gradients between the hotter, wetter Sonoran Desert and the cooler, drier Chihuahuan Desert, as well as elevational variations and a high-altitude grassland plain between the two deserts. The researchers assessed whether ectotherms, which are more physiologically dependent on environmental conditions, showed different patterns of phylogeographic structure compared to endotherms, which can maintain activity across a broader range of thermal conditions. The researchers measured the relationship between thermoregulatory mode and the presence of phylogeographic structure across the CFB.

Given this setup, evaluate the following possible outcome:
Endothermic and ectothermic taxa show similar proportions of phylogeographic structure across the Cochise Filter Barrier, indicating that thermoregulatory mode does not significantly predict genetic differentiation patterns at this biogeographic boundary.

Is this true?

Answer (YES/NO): NO